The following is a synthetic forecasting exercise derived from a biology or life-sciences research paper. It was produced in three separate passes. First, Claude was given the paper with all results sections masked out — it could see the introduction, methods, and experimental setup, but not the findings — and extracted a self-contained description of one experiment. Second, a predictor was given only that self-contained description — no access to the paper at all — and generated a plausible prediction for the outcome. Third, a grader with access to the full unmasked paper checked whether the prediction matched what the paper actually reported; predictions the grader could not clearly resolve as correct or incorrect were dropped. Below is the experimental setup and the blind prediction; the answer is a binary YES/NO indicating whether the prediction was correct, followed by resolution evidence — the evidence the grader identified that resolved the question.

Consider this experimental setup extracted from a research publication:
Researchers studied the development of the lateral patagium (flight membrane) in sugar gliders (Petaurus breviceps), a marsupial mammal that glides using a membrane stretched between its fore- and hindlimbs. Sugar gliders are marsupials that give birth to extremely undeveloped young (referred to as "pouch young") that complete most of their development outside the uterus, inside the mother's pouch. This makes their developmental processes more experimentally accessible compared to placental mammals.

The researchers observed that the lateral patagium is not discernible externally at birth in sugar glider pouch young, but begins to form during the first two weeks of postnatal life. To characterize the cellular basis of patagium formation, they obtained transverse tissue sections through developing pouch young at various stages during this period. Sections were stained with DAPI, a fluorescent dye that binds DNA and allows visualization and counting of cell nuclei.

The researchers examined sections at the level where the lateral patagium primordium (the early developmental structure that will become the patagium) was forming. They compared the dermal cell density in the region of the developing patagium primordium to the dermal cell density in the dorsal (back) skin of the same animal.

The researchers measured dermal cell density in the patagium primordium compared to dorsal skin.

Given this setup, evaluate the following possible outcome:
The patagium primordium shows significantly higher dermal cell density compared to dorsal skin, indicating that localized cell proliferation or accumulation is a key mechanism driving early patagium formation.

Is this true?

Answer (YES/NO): YES